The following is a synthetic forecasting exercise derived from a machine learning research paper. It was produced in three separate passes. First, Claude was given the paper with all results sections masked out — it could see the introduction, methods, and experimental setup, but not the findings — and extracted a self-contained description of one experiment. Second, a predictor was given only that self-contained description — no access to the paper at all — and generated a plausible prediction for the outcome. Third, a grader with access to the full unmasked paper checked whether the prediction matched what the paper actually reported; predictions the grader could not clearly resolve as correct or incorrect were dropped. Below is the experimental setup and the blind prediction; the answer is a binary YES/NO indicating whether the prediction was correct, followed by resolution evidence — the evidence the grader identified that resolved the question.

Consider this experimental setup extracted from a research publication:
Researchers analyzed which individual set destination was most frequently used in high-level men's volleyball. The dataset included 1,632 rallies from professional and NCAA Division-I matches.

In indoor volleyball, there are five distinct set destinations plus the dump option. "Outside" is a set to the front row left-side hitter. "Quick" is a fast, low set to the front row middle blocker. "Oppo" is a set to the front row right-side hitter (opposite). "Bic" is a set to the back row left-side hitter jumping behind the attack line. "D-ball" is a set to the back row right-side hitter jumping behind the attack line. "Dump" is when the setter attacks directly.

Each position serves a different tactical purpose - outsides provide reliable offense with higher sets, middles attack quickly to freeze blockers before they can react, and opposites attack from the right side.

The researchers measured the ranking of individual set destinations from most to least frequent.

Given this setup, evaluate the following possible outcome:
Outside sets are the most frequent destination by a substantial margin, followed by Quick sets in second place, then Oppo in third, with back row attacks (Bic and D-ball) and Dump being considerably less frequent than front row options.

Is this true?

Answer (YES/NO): NO